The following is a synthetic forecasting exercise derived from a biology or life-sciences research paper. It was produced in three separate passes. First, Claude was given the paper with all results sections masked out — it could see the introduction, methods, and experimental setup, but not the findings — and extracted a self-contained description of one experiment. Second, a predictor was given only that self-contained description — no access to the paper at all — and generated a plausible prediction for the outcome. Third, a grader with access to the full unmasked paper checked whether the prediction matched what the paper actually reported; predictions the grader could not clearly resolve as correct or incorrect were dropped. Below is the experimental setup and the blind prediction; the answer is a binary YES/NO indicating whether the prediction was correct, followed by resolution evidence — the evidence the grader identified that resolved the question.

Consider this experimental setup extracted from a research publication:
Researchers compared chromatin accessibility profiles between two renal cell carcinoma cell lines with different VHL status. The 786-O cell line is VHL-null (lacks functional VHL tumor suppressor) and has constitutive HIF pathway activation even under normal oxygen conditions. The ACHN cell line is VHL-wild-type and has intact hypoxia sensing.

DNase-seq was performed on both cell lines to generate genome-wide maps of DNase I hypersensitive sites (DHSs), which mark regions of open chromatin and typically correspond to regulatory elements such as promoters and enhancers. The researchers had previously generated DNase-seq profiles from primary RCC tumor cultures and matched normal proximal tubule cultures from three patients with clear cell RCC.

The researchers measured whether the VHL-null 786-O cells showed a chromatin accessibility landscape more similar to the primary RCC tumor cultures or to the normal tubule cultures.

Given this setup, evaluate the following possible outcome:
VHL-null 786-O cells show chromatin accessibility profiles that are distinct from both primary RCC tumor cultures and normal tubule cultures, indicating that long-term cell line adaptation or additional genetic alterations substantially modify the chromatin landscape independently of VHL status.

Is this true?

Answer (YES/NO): YES